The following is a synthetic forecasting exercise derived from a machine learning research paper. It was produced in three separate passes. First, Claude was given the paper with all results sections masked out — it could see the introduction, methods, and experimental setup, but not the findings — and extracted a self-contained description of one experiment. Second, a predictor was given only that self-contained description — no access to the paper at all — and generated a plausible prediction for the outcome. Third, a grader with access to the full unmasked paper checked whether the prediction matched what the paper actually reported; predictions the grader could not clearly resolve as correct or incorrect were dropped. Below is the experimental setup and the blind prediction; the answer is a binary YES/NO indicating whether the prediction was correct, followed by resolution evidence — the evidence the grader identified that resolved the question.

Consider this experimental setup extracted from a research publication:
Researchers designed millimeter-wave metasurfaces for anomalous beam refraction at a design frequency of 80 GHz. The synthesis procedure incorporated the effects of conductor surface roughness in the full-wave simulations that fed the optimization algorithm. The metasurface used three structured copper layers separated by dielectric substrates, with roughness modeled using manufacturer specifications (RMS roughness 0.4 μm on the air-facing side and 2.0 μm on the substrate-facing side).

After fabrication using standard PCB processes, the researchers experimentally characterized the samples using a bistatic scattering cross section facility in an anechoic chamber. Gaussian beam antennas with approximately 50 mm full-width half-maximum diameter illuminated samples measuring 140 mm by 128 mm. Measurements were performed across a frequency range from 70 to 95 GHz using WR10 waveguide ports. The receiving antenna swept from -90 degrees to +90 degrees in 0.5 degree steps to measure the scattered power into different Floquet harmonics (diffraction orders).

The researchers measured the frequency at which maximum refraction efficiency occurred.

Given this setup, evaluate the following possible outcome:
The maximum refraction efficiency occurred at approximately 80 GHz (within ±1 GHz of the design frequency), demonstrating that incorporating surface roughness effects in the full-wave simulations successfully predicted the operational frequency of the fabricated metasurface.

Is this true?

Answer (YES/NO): NO